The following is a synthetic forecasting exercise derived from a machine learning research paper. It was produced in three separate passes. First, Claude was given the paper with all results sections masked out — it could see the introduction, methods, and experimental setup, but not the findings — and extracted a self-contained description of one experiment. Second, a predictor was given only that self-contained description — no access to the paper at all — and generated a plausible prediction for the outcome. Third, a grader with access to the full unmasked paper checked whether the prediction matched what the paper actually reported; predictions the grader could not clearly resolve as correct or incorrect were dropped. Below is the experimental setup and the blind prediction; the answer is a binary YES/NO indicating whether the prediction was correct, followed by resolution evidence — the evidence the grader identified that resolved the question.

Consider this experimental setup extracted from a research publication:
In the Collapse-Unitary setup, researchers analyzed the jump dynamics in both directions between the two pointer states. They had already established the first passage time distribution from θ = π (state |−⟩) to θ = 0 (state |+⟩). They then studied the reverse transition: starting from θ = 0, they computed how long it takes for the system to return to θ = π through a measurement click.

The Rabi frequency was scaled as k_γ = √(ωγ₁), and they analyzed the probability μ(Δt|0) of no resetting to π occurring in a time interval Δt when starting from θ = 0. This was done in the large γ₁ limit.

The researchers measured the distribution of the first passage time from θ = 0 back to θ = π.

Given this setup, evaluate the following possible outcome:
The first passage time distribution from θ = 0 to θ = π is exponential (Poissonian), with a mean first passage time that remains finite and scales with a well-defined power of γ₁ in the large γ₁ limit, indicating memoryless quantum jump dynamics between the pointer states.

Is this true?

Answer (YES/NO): NO